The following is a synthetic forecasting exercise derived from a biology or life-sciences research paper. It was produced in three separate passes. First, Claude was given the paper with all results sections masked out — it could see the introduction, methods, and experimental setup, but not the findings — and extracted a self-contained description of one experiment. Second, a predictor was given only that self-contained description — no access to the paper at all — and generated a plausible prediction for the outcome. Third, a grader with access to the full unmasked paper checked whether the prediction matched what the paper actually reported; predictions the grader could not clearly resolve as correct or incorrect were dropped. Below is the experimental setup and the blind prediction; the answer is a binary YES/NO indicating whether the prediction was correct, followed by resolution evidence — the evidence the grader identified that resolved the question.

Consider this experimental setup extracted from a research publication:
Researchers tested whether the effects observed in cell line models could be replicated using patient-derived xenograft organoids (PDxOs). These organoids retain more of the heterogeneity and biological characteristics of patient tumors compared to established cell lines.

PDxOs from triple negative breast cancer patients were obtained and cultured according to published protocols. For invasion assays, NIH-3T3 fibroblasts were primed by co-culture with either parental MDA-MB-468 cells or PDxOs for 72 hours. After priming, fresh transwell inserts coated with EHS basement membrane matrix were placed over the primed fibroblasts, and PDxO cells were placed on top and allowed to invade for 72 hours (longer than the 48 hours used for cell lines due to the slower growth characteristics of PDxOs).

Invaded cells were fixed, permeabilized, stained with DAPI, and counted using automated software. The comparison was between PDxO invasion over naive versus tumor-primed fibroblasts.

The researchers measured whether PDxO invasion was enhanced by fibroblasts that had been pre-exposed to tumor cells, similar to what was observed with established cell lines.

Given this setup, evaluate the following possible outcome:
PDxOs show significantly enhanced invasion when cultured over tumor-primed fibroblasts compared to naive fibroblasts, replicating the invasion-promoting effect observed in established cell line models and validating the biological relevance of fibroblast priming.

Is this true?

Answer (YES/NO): YES